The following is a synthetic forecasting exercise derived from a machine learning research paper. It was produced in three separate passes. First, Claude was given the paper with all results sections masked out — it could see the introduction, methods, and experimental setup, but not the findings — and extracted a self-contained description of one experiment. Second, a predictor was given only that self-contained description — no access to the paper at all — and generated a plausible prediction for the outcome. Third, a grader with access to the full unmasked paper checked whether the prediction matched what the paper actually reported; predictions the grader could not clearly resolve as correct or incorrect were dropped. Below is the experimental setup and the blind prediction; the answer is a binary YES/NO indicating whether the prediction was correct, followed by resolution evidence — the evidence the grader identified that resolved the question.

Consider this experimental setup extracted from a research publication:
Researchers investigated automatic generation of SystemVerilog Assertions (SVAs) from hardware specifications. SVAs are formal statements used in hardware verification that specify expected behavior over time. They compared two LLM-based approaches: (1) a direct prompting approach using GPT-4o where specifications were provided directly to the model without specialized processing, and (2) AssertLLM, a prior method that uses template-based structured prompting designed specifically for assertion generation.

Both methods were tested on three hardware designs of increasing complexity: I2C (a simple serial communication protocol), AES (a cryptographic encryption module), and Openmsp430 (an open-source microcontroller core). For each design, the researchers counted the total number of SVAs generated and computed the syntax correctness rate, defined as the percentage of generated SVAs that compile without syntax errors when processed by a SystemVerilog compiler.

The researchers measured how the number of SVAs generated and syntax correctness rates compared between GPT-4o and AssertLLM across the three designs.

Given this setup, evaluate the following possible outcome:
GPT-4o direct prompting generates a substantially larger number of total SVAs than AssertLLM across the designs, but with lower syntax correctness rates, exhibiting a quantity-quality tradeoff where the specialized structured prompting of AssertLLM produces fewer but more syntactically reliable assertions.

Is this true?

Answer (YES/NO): YES